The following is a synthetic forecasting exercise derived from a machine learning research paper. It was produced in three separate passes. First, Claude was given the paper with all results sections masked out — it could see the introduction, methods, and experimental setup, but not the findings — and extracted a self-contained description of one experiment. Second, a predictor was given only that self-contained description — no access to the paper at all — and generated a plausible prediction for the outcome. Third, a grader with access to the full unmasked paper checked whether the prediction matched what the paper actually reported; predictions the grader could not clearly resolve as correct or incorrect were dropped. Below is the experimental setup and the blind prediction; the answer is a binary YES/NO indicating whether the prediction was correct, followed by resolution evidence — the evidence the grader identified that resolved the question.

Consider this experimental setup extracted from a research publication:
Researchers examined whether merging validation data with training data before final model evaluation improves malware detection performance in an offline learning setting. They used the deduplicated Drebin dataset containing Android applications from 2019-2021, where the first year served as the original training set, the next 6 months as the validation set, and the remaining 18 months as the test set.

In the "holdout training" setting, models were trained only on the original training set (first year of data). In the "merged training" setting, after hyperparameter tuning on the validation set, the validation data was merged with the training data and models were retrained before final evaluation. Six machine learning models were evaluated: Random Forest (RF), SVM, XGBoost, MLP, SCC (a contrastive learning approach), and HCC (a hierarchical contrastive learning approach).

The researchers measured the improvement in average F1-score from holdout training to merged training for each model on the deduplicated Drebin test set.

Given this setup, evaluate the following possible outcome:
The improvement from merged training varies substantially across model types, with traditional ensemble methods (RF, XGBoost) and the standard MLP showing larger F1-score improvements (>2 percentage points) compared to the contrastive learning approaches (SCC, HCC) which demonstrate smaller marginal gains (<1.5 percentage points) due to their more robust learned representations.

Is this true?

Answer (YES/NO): NO